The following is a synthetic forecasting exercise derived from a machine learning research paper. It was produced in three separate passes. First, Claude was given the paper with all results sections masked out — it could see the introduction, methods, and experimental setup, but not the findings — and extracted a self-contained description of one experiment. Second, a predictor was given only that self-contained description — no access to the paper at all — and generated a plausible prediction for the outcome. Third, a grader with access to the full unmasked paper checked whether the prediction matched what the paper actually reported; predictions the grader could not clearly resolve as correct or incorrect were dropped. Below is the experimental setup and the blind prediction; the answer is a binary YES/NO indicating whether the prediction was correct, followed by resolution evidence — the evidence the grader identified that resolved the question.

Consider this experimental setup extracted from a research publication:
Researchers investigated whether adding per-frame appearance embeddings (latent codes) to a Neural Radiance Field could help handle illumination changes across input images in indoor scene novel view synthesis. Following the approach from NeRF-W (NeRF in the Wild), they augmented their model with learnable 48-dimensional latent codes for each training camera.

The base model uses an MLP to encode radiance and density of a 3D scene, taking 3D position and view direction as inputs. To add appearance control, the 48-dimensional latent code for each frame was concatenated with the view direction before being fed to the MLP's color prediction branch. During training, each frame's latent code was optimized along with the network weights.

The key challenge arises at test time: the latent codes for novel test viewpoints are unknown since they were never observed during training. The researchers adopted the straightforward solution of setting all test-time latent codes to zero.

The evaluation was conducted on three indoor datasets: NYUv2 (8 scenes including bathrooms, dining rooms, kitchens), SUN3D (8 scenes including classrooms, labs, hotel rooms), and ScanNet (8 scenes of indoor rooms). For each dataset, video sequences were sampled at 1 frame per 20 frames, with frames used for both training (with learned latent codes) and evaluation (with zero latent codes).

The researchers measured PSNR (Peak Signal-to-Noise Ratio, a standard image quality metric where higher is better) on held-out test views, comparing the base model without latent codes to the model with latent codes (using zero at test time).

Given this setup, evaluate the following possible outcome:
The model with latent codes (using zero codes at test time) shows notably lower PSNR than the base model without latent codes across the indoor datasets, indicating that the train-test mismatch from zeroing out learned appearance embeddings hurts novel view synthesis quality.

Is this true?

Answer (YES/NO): YES